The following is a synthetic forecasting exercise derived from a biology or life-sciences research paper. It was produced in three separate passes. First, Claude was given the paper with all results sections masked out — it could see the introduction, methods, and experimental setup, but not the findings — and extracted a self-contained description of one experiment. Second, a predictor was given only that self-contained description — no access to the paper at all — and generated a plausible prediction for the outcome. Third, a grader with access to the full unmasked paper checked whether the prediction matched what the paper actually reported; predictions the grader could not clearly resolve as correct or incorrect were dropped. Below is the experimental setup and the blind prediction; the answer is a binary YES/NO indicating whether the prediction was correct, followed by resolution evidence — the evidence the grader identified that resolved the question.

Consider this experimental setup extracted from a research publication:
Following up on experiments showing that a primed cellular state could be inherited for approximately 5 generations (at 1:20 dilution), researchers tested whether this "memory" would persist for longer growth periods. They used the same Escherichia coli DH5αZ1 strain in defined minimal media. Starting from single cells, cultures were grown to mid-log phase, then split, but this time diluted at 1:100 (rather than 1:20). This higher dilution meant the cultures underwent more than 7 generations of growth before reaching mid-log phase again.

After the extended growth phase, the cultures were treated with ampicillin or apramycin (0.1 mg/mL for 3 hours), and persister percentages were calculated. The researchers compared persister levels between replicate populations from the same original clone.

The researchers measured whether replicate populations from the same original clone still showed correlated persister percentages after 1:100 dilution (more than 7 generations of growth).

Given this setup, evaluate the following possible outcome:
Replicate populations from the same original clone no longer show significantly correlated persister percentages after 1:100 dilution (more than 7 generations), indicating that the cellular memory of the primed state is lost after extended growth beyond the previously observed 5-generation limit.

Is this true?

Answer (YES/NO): YES